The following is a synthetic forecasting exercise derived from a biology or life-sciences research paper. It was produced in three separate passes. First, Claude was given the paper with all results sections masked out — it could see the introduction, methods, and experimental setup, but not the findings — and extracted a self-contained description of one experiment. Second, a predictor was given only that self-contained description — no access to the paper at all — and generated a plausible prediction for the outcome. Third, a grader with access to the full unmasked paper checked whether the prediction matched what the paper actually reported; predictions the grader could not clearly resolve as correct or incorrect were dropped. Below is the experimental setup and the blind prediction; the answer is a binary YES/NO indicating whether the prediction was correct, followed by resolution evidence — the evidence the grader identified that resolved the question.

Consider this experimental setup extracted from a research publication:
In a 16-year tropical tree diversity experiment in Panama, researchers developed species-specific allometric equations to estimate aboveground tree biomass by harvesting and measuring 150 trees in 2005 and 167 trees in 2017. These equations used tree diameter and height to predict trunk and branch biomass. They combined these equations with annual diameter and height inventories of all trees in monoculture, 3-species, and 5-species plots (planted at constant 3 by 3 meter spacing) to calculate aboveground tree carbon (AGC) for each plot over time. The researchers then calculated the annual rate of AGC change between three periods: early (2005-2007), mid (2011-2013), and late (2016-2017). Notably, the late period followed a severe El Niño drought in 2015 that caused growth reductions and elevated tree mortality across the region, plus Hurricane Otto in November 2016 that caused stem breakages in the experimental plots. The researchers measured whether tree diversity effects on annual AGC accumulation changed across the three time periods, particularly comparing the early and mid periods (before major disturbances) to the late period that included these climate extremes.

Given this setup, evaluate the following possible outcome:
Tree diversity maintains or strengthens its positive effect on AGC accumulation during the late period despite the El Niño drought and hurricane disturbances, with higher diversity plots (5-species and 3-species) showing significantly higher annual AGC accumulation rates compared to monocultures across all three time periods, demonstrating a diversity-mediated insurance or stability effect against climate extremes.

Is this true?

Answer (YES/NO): YES